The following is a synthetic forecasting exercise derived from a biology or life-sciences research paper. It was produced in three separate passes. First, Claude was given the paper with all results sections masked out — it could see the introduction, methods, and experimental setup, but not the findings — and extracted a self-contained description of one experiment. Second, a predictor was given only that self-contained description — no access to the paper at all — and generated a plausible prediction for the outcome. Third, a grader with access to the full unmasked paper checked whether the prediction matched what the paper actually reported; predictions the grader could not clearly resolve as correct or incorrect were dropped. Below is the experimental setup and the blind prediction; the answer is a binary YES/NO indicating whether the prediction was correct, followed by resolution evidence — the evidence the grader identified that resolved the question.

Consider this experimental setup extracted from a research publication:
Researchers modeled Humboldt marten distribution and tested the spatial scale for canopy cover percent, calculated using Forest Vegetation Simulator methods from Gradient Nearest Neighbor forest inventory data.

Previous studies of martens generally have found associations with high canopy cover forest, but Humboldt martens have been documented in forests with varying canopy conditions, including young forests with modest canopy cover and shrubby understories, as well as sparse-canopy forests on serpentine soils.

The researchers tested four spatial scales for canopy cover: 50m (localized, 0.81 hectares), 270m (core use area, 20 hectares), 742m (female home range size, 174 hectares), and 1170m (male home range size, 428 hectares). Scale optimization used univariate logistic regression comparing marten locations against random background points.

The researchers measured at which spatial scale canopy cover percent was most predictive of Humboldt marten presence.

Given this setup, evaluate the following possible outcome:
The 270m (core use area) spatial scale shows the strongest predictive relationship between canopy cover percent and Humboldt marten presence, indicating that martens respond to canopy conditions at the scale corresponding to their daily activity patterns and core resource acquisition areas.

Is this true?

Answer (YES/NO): NO